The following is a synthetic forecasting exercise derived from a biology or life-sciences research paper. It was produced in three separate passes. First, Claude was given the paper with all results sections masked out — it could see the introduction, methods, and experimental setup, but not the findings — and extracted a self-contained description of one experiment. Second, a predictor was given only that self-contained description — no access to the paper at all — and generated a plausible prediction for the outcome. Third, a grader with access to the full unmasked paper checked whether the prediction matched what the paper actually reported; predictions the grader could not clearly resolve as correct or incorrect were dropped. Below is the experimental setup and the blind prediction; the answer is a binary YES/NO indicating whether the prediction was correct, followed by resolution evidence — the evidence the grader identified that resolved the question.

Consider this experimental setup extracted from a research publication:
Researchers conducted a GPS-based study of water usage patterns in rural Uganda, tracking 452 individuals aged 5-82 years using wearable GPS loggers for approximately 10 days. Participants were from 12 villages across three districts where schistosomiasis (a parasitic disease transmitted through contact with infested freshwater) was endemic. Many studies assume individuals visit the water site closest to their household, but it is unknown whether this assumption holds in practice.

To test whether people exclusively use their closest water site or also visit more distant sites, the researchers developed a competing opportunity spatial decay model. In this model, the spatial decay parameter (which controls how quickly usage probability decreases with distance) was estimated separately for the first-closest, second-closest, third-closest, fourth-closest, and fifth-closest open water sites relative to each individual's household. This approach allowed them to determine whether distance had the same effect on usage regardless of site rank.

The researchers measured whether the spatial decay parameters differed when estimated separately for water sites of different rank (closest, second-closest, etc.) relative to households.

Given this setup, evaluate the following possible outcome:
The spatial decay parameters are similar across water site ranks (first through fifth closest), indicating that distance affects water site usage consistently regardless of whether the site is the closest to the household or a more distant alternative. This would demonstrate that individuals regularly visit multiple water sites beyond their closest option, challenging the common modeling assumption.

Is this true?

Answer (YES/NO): NO